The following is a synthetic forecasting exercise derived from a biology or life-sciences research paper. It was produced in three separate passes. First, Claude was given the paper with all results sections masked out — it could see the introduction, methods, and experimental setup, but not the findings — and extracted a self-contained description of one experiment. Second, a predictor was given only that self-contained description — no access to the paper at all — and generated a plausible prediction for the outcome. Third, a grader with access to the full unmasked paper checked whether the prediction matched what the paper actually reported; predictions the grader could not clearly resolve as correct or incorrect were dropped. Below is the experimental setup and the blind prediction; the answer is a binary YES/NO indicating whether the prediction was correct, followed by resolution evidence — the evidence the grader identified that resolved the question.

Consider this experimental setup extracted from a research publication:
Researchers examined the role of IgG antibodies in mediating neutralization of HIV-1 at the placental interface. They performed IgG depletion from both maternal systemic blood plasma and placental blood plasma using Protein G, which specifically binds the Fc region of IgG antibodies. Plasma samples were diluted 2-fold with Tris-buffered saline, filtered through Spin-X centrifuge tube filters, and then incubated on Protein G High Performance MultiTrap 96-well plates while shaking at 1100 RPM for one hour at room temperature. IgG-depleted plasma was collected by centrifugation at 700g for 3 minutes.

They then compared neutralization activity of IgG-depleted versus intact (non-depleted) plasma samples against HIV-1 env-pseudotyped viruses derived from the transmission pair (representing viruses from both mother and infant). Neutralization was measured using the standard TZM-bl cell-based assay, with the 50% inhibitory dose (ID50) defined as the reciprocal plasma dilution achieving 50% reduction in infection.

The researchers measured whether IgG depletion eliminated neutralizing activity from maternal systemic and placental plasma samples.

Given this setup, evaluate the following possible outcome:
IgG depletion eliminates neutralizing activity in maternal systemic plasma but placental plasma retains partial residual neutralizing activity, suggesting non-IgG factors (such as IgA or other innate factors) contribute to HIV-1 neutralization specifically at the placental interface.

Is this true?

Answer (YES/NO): NO